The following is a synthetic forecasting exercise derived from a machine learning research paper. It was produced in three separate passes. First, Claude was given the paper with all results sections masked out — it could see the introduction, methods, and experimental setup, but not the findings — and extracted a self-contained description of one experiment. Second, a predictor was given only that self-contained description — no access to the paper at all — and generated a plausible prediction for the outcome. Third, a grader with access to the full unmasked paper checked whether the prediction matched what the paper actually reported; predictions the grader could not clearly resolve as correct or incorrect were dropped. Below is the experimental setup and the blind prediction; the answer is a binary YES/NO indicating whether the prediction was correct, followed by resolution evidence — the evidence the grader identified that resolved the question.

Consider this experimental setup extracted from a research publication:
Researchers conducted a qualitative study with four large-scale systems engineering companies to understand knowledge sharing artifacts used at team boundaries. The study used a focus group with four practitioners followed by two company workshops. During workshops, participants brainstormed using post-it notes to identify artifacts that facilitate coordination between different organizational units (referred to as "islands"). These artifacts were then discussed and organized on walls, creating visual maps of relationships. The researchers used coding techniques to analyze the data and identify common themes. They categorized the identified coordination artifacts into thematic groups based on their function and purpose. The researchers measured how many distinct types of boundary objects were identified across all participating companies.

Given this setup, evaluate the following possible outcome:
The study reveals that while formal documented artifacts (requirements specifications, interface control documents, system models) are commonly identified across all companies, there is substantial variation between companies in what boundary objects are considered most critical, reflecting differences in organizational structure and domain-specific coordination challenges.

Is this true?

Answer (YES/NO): NO